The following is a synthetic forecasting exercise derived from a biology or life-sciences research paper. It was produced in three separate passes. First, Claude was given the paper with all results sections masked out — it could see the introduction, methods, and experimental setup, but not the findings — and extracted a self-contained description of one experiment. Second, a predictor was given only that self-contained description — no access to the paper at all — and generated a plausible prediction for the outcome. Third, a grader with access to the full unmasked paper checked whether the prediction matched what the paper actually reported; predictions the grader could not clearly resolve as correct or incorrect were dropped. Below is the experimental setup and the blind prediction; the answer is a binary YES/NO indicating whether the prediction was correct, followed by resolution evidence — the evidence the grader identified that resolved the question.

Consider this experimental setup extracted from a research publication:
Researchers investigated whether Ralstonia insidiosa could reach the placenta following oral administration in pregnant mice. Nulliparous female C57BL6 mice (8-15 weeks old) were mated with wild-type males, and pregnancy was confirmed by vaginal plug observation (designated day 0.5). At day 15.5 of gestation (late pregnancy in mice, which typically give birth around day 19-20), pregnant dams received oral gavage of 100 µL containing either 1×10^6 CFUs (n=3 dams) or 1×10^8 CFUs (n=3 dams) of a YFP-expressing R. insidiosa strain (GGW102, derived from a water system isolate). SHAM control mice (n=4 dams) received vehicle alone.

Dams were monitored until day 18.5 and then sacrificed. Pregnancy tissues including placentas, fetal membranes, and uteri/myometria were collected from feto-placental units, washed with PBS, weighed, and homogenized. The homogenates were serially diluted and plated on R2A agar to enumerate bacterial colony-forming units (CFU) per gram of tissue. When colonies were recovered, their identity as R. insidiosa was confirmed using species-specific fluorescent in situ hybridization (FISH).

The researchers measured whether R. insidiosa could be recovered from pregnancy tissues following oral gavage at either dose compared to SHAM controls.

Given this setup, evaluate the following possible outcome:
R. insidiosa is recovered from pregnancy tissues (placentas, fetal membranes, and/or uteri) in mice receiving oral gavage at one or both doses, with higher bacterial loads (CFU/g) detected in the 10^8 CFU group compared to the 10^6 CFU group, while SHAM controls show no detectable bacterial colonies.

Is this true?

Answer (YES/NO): NO